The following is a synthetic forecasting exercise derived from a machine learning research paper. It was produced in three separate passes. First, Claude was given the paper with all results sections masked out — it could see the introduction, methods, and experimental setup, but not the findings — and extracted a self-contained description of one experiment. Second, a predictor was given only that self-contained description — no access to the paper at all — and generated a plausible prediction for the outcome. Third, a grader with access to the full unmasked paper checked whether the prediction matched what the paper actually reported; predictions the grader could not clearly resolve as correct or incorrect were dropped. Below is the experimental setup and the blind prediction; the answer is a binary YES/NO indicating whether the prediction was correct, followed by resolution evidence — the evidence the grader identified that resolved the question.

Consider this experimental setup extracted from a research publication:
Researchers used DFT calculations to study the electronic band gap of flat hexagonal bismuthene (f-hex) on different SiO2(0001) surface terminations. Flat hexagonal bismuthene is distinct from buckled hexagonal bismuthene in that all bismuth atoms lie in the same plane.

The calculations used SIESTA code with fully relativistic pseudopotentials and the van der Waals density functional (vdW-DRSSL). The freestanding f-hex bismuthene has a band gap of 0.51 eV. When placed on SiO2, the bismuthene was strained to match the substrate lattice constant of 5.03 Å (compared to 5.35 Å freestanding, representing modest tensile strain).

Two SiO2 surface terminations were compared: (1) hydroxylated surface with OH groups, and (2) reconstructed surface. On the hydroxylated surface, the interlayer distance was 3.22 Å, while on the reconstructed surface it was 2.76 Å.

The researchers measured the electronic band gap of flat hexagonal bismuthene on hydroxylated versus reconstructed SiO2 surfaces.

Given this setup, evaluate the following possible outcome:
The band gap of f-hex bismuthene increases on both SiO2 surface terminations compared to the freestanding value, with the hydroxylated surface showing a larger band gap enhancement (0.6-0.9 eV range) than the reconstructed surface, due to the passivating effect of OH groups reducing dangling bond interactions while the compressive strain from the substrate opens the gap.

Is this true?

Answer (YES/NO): NO